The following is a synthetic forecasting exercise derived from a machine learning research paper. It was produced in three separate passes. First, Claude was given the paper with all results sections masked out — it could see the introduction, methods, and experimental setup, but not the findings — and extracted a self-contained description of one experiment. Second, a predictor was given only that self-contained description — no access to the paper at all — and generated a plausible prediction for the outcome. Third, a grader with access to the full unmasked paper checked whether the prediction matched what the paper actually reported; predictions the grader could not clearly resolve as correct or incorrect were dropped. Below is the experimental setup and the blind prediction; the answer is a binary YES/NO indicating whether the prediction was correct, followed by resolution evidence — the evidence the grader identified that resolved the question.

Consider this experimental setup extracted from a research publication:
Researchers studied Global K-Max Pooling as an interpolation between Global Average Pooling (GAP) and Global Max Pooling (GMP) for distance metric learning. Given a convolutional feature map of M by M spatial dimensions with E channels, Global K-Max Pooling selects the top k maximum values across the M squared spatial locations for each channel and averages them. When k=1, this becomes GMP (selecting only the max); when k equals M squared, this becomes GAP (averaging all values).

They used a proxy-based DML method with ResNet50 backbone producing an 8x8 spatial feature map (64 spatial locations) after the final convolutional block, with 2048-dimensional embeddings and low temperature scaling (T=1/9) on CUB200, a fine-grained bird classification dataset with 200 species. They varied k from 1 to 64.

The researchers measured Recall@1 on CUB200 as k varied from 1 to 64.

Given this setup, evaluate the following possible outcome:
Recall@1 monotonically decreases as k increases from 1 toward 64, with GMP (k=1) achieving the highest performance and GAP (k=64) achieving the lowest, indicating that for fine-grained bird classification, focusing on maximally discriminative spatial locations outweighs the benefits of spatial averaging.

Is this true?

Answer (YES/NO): YES